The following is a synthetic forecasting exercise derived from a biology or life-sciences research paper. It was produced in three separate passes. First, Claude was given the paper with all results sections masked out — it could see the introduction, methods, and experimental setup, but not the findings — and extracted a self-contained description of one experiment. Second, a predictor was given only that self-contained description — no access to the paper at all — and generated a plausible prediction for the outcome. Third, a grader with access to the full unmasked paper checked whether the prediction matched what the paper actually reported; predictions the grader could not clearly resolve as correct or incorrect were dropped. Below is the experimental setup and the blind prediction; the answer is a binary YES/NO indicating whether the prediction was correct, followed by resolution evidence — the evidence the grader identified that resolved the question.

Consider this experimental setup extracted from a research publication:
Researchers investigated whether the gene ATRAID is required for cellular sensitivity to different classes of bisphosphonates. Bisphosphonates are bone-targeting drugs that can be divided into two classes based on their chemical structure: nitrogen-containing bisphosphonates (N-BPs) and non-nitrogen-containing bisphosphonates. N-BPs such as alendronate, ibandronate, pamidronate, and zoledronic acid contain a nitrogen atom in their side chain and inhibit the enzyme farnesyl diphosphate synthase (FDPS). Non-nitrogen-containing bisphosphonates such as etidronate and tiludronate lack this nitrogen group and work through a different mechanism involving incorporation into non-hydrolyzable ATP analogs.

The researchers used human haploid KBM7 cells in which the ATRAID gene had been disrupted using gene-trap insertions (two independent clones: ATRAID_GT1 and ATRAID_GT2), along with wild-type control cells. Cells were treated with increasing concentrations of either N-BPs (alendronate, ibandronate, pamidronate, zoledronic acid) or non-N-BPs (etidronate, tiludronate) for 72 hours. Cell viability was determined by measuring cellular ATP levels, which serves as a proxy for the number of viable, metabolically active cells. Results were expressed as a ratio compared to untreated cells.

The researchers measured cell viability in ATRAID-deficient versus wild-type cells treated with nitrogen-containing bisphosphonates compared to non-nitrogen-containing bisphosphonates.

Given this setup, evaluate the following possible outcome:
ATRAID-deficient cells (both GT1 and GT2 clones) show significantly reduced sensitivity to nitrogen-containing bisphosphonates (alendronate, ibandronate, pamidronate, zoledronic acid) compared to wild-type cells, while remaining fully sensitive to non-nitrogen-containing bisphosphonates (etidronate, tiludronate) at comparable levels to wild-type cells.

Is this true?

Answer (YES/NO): YES